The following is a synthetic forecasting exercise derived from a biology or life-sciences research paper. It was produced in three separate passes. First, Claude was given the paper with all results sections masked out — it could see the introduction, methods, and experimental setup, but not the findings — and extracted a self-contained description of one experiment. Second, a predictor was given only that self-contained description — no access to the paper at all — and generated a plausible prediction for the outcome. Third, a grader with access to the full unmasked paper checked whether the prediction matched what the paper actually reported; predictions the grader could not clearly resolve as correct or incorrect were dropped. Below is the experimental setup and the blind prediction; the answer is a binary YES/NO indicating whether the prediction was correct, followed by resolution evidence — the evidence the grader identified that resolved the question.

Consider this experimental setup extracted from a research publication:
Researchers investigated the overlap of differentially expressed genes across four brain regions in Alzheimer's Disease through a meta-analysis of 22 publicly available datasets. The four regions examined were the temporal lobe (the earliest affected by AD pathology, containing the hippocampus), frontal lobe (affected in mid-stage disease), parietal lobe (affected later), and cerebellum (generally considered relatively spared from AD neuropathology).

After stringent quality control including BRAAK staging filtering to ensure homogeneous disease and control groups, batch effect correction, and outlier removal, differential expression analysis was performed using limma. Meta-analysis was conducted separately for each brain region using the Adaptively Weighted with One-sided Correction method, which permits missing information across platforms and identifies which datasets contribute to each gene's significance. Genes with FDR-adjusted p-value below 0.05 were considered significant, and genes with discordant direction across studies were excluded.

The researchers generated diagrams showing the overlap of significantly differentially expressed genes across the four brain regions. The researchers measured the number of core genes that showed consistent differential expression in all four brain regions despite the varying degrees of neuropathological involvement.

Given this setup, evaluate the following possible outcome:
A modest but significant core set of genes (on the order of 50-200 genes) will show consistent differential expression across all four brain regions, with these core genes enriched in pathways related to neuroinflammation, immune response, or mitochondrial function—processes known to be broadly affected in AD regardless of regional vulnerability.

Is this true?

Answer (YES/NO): NO